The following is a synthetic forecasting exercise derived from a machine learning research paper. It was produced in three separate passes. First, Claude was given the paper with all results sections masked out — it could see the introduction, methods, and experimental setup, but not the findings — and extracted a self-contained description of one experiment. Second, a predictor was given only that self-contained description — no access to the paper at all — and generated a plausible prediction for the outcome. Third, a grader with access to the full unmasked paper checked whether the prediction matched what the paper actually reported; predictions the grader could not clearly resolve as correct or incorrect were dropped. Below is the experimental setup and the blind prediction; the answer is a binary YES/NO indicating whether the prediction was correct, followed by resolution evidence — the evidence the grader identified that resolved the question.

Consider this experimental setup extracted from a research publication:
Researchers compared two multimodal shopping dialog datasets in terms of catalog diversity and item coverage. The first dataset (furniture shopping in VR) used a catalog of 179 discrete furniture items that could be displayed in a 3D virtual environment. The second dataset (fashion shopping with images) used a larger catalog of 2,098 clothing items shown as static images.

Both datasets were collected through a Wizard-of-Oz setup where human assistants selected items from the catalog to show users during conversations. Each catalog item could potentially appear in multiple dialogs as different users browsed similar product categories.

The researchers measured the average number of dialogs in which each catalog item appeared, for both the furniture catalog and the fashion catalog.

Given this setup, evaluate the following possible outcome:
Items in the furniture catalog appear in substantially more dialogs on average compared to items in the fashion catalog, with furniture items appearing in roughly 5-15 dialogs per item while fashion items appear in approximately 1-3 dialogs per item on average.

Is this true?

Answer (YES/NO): NO